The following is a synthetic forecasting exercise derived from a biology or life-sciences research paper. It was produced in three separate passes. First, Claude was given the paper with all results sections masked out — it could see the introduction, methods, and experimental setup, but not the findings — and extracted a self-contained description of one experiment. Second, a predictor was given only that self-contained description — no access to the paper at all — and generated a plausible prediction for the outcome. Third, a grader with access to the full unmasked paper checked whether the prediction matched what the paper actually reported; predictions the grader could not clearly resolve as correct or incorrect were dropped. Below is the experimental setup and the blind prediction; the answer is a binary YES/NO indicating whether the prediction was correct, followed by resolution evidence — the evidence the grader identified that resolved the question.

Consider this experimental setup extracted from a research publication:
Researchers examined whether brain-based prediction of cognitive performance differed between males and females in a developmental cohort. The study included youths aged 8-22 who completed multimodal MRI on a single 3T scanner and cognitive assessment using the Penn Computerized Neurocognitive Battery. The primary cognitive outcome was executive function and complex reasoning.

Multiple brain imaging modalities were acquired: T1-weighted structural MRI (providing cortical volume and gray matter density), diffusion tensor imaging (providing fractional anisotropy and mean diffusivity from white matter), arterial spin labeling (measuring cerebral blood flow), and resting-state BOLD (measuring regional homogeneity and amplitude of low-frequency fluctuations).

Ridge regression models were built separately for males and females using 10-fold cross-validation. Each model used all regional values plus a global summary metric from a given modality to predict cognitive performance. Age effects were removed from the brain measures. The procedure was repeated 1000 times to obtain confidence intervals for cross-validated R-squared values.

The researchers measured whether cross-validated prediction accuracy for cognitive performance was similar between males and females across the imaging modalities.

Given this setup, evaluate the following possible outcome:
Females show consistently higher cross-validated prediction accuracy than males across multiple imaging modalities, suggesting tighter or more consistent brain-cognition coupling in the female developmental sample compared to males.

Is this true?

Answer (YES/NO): NO